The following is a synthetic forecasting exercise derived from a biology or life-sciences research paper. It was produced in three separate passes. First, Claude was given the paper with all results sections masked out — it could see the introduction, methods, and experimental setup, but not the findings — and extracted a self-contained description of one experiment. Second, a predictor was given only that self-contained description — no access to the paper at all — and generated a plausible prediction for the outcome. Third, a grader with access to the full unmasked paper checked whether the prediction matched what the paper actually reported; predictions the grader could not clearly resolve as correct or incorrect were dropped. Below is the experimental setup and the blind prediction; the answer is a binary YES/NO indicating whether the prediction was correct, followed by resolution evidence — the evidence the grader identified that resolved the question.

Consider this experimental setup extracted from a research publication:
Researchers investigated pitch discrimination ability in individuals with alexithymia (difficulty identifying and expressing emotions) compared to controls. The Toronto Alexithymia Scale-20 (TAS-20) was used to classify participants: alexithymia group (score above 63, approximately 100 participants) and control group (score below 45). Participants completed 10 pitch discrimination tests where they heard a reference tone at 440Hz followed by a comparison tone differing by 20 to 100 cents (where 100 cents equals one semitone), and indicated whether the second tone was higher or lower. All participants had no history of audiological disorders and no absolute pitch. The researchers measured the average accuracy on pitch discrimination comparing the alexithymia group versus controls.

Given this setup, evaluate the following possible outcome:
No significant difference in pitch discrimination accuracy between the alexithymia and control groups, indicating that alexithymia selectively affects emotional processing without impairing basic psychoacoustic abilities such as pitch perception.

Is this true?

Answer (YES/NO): YES